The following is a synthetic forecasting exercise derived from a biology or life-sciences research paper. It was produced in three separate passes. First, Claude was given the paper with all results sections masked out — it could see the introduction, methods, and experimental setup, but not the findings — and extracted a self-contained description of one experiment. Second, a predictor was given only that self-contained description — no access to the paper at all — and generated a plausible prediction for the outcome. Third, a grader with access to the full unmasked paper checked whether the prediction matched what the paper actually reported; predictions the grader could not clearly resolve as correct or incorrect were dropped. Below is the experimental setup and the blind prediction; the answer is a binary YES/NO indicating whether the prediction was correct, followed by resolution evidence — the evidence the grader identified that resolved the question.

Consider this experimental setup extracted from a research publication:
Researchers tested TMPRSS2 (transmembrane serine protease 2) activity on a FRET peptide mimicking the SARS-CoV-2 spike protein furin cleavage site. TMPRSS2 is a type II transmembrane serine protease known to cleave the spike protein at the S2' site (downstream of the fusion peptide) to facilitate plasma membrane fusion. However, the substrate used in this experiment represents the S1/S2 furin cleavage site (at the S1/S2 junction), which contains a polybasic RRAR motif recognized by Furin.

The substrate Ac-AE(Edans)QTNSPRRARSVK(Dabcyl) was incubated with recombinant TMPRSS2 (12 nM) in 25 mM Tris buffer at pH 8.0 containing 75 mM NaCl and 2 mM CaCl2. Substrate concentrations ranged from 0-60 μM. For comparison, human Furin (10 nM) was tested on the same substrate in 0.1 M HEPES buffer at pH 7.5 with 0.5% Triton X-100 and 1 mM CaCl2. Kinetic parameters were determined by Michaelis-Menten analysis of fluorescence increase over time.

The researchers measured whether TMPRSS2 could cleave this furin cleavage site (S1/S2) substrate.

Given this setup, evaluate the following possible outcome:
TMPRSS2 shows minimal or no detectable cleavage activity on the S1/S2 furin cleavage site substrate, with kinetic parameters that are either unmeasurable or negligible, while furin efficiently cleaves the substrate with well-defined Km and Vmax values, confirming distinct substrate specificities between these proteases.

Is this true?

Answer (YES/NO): NO